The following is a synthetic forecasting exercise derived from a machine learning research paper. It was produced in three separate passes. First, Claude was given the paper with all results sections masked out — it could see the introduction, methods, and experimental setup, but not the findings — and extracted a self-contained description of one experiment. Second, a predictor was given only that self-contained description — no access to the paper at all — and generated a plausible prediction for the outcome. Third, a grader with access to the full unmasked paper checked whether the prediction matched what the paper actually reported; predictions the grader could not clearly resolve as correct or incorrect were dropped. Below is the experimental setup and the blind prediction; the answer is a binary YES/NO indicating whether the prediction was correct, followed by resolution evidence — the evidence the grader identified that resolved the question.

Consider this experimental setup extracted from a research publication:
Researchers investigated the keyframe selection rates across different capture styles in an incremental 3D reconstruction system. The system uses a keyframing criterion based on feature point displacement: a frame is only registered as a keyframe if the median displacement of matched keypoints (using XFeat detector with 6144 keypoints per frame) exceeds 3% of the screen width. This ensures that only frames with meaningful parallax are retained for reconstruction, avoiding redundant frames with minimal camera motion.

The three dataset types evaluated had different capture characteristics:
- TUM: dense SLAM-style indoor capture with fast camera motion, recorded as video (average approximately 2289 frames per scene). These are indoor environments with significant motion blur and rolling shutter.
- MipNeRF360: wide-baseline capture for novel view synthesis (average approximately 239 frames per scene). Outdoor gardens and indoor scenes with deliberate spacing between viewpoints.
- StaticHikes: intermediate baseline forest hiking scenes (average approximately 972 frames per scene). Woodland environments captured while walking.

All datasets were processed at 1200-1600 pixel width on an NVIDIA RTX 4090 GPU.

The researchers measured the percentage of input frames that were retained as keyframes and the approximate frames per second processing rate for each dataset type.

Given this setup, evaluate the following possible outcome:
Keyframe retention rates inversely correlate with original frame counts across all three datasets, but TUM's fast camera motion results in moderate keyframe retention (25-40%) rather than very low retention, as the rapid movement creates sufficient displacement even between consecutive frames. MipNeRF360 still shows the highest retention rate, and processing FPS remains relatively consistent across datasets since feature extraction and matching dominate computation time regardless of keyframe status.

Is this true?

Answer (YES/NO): NO